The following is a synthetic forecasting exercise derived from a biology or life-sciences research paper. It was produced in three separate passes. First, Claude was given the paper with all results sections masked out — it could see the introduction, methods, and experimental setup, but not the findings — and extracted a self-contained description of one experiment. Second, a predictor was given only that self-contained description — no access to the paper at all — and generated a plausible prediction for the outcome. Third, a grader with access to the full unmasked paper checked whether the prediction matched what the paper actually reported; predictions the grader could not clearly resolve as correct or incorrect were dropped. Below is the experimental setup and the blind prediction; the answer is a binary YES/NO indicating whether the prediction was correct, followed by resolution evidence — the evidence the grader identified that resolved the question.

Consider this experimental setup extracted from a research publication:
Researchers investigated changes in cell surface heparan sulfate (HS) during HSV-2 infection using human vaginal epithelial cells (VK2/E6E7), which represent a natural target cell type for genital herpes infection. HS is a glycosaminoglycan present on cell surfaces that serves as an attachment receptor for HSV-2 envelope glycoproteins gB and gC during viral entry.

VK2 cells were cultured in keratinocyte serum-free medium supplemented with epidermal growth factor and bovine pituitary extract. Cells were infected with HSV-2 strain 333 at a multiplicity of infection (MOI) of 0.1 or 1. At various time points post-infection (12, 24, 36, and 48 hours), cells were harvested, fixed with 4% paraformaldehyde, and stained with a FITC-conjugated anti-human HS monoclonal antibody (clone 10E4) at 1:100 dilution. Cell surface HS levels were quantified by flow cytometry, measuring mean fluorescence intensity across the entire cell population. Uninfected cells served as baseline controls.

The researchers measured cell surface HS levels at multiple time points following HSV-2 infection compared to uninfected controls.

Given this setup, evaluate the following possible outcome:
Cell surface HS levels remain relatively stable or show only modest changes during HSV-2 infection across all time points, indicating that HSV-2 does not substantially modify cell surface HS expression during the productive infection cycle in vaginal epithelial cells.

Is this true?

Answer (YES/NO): NO